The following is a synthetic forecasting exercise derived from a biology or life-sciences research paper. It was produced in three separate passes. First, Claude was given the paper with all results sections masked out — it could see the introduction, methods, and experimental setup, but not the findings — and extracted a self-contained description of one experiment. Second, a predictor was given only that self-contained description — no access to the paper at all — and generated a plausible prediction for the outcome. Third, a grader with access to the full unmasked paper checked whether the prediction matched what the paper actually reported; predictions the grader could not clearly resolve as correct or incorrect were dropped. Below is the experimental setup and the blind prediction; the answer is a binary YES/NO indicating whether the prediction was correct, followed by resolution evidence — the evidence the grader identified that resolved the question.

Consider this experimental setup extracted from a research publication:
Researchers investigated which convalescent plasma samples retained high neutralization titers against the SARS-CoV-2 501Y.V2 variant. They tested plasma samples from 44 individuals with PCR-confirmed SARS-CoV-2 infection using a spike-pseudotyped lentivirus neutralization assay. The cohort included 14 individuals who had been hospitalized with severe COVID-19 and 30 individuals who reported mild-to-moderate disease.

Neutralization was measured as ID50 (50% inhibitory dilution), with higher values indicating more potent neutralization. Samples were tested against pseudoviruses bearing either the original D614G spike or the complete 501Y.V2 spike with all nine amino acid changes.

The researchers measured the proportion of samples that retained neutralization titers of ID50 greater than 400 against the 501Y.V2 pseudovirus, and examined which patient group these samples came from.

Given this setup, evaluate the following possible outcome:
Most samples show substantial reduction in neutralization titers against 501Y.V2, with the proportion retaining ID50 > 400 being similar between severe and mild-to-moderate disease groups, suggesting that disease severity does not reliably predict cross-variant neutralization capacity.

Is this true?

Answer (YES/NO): NO